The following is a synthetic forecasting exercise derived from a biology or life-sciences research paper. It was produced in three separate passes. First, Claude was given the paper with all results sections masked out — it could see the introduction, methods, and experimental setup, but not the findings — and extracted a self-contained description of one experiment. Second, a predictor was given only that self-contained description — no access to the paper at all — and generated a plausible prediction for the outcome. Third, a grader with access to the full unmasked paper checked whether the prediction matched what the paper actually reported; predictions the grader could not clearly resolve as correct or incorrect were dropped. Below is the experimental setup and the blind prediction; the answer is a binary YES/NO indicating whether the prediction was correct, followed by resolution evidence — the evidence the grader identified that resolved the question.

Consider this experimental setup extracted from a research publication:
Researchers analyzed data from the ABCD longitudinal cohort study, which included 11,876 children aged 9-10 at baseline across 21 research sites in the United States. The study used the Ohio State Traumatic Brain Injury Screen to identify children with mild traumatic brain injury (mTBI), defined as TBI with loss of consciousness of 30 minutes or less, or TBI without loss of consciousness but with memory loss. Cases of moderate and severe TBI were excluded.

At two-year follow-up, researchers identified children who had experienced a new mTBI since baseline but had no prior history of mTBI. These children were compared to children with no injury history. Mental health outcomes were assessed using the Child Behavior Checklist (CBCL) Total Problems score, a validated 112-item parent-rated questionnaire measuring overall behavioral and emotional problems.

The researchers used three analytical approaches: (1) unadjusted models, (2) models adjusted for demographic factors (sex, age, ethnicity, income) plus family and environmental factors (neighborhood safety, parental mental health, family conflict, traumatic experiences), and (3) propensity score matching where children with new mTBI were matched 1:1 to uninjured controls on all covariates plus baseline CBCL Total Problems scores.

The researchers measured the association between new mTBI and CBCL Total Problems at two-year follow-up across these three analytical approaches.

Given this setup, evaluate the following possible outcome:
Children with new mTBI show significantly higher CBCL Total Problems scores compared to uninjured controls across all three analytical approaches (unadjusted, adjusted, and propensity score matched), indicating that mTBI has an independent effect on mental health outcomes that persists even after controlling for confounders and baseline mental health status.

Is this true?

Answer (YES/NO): NO